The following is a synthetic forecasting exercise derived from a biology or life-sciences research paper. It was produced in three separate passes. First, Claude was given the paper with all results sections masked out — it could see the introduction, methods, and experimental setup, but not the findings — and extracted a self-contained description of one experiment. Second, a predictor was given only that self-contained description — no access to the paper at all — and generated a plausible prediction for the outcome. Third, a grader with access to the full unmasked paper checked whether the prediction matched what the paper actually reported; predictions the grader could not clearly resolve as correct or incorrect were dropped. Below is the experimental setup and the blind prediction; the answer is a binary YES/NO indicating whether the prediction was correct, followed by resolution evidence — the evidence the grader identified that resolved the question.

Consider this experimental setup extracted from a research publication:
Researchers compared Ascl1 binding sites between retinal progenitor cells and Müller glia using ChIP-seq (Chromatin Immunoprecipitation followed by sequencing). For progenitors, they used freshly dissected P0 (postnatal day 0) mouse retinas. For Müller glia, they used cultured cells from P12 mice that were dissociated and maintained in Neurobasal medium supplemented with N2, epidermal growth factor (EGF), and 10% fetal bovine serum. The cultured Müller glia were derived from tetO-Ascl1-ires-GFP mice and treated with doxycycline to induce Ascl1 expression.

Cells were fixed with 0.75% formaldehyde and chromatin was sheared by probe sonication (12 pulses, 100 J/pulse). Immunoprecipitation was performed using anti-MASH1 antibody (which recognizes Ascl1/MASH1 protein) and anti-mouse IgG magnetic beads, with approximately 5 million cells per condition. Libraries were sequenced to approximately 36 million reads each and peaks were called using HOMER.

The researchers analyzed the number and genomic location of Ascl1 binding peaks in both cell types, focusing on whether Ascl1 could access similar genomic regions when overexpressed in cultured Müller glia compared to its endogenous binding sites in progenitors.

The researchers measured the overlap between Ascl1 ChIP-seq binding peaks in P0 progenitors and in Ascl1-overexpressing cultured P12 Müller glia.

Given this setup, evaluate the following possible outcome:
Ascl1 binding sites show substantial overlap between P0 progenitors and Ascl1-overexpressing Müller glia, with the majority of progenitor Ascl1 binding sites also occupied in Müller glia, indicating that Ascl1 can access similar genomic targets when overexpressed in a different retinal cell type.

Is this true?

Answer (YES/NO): NO